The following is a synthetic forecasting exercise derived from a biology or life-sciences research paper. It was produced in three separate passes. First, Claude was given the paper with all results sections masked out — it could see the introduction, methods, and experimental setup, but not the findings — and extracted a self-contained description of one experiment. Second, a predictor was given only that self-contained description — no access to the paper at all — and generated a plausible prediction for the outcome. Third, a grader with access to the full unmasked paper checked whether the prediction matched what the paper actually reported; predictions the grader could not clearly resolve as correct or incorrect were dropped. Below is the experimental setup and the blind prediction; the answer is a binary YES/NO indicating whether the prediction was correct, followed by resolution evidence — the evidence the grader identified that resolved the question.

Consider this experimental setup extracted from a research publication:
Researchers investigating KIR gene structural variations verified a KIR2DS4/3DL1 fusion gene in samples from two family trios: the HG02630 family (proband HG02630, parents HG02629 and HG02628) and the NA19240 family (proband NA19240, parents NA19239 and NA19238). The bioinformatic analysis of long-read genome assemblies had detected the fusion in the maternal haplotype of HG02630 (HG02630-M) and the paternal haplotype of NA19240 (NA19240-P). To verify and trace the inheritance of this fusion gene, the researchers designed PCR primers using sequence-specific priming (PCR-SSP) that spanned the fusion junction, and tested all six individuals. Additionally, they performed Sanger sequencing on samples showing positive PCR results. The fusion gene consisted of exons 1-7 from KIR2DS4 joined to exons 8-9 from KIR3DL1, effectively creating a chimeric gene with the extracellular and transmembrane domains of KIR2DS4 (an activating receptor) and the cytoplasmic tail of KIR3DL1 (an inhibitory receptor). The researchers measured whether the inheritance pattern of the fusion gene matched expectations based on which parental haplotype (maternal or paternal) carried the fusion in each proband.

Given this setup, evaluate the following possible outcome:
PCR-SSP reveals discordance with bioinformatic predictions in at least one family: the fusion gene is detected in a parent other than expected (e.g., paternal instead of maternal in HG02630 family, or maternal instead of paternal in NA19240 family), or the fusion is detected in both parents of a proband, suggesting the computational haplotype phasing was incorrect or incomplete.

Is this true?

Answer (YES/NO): YES